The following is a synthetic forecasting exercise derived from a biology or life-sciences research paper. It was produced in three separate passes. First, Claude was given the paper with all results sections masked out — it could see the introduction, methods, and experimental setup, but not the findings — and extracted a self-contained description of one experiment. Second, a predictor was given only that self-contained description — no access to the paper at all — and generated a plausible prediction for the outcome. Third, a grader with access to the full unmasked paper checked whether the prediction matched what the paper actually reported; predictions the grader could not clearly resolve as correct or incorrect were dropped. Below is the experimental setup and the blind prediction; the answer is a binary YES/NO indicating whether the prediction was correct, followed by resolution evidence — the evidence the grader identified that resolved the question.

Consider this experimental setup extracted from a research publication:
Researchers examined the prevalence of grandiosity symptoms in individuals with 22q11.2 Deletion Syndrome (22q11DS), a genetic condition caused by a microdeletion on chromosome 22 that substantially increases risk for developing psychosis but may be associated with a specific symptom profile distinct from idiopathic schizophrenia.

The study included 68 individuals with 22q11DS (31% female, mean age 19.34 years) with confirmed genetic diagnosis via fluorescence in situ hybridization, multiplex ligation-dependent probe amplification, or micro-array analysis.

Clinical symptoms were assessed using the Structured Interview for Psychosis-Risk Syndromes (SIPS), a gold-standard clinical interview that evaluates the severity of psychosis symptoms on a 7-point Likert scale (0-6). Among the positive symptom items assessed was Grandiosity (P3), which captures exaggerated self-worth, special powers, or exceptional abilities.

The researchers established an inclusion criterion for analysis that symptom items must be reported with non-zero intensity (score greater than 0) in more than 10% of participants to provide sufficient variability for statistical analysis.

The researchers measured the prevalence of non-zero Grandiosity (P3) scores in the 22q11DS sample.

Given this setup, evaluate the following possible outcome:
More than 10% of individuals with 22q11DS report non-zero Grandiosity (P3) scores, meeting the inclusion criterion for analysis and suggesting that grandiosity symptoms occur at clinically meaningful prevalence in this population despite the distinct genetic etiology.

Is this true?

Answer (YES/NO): NO